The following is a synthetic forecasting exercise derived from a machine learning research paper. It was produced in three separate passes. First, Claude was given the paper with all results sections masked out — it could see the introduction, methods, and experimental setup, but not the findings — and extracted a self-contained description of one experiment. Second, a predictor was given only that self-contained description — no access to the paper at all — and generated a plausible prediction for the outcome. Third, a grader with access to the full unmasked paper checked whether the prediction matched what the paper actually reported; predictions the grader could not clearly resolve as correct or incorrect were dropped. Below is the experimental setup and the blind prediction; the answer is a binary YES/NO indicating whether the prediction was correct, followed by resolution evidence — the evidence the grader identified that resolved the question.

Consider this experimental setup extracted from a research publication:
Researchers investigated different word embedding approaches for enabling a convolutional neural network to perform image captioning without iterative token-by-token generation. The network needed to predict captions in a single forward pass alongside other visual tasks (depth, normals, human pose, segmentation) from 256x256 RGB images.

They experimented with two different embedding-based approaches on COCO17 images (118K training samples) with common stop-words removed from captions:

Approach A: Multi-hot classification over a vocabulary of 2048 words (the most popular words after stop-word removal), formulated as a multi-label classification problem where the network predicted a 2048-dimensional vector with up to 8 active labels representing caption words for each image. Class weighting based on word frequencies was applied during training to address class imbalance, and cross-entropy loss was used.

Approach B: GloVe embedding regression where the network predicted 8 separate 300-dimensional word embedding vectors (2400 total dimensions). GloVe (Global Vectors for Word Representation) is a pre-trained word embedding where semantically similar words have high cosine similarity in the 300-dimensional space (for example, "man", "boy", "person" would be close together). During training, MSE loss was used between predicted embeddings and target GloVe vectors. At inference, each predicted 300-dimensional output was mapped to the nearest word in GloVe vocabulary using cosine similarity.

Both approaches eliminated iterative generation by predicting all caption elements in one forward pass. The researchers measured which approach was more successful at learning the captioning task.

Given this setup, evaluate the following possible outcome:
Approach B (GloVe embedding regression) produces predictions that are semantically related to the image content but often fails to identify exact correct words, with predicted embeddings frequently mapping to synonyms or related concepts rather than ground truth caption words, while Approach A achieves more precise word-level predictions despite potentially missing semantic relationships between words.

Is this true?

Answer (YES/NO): NO